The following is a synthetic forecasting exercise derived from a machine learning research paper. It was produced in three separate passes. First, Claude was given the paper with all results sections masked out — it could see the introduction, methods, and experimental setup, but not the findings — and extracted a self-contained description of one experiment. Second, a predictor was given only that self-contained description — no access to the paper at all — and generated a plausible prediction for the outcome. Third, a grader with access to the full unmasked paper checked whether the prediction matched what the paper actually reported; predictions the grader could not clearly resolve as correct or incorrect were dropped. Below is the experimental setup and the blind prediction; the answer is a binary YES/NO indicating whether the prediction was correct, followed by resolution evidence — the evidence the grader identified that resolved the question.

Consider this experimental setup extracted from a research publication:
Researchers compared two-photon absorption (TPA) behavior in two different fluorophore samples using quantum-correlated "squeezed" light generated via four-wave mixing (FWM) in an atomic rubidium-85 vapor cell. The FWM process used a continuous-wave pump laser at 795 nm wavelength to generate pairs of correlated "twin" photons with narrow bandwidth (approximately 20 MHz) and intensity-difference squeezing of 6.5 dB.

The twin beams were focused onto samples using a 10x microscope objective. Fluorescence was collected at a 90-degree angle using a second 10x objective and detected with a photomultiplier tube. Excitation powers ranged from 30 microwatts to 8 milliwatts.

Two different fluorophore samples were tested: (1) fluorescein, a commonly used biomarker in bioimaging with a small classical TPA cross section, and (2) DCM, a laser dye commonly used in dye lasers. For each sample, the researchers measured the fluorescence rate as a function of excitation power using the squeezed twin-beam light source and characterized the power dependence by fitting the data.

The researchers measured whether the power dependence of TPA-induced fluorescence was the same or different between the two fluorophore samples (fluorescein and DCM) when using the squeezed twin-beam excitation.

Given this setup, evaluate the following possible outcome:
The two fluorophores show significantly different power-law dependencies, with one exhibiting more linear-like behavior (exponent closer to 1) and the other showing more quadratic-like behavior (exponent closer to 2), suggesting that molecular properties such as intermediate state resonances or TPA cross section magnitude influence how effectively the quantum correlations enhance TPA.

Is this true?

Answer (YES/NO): YES